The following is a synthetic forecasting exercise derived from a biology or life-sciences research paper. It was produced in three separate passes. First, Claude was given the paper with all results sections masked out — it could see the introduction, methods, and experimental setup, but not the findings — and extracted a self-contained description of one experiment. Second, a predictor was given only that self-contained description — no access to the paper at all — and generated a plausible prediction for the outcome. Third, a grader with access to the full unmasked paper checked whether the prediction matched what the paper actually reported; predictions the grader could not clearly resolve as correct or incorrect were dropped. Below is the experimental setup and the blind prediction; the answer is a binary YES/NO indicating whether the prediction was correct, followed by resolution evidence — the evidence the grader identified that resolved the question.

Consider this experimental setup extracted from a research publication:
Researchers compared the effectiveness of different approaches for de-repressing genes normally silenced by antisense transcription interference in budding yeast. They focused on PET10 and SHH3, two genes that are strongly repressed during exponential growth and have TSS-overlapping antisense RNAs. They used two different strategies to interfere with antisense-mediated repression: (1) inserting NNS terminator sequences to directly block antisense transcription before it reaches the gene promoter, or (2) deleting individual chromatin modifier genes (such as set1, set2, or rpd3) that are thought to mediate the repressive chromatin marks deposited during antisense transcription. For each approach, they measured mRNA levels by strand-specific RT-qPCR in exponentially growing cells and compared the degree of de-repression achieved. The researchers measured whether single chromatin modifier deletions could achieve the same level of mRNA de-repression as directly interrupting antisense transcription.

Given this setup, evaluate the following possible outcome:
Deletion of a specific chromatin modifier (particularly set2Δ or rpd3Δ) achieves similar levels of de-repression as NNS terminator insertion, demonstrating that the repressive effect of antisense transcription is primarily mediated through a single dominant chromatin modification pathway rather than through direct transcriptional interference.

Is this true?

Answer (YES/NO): NO